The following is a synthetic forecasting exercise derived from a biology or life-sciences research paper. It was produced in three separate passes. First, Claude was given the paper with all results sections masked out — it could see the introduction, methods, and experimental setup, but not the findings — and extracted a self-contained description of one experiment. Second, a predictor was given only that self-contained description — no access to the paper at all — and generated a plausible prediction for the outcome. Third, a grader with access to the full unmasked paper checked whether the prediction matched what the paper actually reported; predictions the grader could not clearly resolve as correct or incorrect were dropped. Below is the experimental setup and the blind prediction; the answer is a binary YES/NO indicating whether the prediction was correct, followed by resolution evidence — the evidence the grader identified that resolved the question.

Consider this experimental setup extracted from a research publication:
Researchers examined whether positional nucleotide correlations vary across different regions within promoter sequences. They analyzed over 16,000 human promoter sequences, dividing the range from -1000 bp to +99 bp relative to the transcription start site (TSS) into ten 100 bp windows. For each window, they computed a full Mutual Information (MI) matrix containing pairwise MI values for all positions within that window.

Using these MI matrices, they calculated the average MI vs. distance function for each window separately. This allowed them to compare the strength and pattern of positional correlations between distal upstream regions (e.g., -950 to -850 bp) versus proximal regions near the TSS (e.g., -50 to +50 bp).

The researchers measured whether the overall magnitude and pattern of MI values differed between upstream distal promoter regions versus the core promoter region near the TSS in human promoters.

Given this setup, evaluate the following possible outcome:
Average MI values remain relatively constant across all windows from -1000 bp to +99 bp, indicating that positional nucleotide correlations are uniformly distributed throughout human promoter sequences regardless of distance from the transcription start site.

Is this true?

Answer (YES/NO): NO